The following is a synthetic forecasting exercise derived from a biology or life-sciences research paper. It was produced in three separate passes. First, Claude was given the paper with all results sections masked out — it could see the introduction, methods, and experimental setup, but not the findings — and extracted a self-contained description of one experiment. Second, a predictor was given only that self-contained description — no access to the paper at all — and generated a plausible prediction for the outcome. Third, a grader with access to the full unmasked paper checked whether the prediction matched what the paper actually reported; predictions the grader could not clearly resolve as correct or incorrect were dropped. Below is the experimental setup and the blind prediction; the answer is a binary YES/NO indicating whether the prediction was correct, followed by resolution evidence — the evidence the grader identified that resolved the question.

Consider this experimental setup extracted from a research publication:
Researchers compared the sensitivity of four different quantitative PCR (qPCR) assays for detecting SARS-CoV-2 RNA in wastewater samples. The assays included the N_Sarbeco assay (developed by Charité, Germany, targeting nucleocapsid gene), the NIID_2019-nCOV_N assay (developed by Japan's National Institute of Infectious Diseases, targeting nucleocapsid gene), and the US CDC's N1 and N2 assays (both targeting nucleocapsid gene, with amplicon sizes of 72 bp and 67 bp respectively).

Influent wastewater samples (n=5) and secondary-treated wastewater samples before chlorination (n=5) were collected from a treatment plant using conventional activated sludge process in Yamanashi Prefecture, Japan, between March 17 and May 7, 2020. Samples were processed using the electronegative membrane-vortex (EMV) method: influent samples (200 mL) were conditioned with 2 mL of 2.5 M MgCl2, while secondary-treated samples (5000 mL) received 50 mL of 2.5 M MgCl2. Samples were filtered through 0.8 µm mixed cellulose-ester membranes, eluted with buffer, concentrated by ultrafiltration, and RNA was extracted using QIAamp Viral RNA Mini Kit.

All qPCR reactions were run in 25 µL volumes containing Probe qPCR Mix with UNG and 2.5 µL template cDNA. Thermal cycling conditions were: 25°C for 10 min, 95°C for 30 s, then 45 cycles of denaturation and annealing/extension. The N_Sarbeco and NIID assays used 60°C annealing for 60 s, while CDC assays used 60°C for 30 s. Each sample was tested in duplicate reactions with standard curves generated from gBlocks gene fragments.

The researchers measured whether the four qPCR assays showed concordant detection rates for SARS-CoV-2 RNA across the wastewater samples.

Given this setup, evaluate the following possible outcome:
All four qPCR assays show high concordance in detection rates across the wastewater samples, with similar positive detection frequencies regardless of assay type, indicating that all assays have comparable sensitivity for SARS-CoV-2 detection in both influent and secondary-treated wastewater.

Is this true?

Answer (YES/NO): NO